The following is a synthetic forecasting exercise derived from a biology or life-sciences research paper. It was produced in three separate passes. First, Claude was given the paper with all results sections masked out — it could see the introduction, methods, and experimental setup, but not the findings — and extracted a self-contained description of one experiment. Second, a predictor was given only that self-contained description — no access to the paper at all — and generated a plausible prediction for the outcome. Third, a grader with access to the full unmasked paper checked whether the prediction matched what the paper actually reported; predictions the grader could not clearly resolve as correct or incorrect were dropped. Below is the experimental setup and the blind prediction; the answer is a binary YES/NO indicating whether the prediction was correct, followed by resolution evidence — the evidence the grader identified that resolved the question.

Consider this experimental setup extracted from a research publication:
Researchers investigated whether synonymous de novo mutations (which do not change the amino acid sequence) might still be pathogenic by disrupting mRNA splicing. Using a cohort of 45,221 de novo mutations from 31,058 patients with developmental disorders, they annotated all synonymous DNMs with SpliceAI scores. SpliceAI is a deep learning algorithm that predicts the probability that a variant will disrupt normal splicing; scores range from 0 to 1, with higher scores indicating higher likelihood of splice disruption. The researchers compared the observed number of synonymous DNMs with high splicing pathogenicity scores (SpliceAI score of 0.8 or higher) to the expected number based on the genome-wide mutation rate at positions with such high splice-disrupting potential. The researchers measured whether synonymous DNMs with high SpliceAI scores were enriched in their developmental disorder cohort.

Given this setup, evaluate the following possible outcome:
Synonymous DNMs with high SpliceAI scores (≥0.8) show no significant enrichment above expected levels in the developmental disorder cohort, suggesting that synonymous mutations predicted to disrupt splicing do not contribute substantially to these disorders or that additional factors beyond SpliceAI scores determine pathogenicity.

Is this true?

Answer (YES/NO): NO